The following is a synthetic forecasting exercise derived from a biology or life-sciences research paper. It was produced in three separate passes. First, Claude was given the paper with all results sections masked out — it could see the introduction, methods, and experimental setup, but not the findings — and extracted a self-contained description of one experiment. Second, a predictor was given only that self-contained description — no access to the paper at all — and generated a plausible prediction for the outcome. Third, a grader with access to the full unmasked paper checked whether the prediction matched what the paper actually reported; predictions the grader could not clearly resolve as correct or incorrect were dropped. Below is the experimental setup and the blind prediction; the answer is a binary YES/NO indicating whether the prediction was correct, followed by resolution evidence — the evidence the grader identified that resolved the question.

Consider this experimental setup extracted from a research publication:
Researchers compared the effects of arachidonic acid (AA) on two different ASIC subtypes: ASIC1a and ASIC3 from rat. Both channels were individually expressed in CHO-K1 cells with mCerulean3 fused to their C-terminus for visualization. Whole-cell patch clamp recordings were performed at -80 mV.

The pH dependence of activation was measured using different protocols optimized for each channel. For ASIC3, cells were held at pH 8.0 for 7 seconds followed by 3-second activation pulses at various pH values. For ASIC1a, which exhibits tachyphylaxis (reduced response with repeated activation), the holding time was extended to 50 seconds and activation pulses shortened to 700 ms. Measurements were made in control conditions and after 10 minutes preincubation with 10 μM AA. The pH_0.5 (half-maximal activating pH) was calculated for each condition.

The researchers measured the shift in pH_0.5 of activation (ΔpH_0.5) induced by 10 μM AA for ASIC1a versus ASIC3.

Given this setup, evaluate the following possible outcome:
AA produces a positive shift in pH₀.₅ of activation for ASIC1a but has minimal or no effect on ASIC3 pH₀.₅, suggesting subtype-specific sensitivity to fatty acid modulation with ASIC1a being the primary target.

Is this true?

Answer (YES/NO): NO